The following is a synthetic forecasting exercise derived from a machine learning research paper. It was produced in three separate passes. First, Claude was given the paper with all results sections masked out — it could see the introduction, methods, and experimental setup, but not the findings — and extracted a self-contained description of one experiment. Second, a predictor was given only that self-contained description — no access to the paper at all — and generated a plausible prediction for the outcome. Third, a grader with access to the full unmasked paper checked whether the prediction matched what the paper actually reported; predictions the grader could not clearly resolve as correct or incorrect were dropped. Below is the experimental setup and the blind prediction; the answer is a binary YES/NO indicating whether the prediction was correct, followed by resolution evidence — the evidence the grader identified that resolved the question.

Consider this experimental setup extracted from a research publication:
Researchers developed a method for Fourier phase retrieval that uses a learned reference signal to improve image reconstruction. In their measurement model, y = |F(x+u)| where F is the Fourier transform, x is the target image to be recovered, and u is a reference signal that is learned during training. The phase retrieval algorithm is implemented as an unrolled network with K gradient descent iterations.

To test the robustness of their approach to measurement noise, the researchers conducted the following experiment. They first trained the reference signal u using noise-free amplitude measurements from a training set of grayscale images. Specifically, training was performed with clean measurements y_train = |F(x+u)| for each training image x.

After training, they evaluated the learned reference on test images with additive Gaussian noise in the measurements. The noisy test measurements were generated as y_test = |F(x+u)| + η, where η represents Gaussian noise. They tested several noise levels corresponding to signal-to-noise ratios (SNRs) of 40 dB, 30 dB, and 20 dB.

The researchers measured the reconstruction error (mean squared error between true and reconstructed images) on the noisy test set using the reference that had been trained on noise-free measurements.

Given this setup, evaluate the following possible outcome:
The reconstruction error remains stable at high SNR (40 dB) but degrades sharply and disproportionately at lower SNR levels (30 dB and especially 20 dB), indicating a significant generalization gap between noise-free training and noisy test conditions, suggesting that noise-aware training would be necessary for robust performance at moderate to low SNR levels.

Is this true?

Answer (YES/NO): NO